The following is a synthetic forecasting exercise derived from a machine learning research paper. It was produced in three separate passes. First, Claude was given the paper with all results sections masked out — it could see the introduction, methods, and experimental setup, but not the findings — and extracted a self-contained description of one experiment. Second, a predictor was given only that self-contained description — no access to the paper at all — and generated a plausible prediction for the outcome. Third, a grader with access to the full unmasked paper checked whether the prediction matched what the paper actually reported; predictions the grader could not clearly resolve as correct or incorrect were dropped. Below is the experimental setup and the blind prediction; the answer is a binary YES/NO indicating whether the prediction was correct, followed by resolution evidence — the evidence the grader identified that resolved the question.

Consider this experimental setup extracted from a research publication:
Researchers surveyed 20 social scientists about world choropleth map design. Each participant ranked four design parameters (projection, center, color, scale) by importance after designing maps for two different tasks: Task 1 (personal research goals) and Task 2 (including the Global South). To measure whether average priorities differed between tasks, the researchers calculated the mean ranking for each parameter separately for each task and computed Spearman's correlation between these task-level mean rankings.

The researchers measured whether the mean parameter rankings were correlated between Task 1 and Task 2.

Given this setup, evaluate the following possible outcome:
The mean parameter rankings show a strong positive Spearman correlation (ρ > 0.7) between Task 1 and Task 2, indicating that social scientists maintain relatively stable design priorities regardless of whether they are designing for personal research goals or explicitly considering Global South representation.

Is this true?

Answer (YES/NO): NO